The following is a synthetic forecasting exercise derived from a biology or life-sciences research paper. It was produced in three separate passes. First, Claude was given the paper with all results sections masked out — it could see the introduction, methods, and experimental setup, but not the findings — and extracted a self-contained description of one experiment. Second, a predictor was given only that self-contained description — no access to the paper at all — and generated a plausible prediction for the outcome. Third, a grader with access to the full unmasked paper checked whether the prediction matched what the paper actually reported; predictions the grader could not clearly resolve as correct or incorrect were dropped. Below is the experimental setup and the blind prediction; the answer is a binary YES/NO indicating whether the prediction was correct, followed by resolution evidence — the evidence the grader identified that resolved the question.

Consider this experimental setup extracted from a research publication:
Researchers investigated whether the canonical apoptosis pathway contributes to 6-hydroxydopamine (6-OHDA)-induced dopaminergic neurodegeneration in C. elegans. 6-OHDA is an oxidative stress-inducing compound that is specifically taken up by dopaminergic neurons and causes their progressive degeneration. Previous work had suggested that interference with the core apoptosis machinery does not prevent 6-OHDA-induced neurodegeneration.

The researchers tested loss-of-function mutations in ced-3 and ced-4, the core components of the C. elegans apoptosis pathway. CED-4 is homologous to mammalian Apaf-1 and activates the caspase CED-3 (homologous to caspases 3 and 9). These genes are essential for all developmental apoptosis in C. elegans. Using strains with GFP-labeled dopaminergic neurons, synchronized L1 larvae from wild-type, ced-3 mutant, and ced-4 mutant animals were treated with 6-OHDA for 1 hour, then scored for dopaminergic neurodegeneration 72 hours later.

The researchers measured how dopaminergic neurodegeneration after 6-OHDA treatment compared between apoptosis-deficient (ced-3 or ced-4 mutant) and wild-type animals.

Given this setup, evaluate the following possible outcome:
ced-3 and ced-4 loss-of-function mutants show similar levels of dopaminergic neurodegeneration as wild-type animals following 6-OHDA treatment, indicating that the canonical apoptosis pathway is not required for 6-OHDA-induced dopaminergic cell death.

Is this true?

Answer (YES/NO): NO